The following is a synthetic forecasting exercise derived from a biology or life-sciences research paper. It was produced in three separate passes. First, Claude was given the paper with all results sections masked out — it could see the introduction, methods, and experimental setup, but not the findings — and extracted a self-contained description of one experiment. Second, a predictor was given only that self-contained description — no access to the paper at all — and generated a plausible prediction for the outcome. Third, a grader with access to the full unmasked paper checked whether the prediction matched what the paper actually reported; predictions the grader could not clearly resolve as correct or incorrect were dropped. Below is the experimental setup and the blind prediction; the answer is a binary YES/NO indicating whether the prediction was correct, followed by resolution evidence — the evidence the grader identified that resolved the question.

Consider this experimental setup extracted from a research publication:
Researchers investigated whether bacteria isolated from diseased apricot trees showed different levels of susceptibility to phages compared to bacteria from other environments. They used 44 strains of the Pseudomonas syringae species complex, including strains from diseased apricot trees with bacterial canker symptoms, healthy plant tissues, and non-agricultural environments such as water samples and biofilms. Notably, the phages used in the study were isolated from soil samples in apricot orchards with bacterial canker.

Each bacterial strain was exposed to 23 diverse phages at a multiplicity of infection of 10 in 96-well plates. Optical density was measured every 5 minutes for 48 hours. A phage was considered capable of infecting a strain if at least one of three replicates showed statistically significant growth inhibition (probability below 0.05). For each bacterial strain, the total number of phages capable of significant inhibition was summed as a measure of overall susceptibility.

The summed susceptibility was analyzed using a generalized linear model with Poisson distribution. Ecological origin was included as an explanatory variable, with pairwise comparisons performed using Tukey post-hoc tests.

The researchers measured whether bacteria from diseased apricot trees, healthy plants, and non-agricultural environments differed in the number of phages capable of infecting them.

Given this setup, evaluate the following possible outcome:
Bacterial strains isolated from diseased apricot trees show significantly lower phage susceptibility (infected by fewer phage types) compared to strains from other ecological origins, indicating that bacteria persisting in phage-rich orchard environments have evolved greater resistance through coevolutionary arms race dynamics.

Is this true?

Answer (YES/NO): NO